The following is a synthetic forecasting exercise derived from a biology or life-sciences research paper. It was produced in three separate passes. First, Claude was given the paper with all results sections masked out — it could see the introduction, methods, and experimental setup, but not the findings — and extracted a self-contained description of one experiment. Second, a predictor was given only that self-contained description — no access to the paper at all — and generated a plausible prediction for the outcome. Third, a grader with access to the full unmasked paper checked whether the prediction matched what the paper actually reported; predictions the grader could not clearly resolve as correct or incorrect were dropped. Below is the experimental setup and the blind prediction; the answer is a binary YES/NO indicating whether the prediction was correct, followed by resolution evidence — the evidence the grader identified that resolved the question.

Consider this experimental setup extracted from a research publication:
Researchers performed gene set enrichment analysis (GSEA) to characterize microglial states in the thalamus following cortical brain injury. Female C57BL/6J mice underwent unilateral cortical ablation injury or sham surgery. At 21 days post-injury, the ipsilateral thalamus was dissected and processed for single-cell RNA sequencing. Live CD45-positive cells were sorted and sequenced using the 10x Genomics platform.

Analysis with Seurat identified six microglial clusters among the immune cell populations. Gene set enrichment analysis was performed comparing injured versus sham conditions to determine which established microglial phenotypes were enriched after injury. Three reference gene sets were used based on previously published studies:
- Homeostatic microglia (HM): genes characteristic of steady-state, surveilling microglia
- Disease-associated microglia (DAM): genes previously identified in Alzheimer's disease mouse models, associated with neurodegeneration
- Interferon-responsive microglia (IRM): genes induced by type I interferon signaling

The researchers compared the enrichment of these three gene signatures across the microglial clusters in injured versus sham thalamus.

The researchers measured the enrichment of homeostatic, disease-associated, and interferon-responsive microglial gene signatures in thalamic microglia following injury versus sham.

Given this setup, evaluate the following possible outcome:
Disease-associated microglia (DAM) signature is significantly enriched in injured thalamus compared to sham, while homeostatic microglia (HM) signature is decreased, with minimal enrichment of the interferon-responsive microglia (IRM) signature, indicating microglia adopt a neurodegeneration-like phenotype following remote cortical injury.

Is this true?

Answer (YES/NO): NO